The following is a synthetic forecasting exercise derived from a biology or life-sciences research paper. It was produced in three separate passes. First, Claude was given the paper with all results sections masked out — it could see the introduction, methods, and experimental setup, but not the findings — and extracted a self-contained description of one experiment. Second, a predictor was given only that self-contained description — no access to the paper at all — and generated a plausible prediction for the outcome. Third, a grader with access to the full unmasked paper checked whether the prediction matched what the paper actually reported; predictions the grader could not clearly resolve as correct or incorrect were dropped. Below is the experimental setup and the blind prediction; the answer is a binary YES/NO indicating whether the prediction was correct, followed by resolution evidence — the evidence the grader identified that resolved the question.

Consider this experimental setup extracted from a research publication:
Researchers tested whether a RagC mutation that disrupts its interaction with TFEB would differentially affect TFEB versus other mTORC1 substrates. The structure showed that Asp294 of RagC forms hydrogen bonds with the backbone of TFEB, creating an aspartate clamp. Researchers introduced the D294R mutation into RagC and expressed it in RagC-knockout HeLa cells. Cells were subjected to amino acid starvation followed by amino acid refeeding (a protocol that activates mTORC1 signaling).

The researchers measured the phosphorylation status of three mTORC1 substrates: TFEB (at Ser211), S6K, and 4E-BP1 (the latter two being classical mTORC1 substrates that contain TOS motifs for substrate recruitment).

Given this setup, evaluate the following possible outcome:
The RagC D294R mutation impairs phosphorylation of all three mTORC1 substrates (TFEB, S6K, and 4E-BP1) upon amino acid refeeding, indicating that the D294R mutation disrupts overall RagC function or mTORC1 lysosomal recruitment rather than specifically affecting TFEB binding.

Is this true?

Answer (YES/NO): NO